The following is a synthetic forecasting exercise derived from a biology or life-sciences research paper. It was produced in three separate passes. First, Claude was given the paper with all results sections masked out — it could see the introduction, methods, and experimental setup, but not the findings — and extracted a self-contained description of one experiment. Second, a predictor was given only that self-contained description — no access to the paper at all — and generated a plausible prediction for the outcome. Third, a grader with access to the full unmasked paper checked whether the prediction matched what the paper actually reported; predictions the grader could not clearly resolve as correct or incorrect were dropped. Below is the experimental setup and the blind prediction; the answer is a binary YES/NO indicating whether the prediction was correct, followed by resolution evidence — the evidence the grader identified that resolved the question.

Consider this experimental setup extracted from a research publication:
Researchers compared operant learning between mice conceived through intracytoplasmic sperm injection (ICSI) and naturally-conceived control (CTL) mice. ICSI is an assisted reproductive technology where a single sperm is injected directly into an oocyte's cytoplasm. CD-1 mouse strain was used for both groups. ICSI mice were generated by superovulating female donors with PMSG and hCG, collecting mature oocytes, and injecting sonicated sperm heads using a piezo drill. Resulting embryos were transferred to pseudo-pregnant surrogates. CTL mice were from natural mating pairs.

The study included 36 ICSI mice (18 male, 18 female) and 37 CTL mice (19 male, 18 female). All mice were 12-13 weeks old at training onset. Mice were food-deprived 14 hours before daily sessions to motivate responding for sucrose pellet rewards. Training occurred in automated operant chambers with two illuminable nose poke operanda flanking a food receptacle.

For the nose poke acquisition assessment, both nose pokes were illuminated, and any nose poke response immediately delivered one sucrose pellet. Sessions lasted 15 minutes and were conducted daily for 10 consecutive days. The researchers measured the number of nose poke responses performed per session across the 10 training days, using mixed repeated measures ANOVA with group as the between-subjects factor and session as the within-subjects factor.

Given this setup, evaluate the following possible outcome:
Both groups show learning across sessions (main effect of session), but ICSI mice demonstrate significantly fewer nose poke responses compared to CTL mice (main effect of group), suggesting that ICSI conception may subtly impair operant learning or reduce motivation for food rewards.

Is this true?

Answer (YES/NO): YES